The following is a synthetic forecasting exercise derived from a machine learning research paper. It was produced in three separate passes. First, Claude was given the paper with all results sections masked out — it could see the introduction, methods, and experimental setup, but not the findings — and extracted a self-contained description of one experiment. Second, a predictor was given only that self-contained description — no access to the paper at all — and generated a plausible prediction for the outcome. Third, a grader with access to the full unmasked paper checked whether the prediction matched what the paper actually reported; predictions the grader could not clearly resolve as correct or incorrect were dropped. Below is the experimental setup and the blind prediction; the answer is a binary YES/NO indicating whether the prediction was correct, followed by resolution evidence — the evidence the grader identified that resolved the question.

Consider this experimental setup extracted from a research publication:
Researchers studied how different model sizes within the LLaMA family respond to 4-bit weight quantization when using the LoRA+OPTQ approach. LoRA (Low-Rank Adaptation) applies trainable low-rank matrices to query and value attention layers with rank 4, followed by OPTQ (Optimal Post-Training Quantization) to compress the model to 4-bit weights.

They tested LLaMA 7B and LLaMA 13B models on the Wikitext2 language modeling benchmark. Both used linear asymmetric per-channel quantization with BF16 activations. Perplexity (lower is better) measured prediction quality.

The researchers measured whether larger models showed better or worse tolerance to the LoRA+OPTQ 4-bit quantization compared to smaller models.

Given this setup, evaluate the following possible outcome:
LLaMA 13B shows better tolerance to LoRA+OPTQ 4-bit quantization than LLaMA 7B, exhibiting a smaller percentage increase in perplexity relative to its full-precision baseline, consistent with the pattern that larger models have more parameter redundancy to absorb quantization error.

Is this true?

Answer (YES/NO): YES